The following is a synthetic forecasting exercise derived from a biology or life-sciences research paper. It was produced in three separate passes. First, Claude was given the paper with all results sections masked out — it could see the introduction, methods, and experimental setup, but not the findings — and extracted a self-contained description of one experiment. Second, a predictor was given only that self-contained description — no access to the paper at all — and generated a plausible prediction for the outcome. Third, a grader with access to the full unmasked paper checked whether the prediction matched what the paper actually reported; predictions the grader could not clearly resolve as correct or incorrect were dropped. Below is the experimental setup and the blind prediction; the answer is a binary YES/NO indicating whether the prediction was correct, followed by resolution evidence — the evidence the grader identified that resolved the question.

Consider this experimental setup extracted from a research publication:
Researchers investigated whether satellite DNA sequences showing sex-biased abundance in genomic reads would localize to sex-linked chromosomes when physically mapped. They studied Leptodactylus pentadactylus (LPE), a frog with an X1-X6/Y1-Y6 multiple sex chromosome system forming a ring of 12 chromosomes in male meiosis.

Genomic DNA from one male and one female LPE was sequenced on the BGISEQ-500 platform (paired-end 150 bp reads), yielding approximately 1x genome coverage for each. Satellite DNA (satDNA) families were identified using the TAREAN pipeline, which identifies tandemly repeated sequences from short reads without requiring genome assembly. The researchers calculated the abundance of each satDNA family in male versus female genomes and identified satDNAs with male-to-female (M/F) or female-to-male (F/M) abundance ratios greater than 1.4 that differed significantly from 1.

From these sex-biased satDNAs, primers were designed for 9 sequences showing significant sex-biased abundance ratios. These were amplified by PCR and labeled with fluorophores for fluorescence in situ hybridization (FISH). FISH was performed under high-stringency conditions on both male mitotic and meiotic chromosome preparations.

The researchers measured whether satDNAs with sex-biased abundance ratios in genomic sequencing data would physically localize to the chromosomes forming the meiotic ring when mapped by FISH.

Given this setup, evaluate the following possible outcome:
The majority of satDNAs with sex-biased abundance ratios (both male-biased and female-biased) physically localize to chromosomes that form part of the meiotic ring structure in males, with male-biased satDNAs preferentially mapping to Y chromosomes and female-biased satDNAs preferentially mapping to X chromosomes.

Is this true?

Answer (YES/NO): NO